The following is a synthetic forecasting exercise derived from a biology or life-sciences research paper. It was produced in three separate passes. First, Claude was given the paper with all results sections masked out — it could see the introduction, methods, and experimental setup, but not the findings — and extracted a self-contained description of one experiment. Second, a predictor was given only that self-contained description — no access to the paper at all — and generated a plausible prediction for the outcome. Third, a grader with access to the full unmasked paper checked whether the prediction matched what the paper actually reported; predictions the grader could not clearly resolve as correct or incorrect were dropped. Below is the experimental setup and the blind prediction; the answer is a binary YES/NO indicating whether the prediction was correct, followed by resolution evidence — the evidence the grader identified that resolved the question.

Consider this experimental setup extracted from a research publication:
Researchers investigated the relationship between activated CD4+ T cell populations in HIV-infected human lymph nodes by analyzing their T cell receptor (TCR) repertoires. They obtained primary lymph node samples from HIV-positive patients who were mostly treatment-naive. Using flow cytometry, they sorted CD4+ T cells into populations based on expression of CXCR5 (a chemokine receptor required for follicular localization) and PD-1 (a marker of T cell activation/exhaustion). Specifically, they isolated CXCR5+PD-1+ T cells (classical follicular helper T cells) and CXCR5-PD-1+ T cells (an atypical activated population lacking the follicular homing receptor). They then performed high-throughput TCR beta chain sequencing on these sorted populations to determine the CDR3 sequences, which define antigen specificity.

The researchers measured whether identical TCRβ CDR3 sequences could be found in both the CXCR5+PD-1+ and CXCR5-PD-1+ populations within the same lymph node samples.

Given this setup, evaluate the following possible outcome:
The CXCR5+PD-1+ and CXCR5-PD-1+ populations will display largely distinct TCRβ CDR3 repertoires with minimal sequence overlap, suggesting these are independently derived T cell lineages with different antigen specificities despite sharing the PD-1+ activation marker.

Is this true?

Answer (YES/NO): NO